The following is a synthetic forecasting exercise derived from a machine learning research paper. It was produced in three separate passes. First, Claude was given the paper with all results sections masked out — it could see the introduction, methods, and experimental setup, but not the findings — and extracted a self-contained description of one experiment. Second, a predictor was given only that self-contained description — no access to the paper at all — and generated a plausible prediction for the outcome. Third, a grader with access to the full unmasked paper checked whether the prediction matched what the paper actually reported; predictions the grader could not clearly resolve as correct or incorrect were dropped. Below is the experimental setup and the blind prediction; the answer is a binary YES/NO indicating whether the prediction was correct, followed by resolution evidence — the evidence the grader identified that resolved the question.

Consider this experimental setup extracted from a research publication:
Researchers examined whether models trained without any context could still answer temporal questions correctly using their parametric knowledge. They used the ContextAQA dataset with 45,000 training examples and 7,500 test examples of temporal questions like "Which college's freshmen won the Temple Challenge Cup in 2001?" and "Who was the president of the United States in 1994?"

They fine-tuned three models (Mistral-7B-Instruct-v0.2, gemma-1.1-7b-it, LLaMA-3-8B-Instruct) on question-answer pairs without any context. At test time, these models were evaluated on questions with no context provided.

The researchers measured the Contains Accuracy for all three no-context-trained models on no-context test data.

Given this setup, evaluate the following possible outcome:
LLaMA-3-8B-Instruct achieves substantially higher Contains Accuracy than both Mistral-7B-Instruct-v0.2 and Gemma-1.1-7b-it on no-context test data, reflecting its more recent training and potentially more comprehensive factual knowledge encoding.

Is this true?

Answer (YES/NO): NO